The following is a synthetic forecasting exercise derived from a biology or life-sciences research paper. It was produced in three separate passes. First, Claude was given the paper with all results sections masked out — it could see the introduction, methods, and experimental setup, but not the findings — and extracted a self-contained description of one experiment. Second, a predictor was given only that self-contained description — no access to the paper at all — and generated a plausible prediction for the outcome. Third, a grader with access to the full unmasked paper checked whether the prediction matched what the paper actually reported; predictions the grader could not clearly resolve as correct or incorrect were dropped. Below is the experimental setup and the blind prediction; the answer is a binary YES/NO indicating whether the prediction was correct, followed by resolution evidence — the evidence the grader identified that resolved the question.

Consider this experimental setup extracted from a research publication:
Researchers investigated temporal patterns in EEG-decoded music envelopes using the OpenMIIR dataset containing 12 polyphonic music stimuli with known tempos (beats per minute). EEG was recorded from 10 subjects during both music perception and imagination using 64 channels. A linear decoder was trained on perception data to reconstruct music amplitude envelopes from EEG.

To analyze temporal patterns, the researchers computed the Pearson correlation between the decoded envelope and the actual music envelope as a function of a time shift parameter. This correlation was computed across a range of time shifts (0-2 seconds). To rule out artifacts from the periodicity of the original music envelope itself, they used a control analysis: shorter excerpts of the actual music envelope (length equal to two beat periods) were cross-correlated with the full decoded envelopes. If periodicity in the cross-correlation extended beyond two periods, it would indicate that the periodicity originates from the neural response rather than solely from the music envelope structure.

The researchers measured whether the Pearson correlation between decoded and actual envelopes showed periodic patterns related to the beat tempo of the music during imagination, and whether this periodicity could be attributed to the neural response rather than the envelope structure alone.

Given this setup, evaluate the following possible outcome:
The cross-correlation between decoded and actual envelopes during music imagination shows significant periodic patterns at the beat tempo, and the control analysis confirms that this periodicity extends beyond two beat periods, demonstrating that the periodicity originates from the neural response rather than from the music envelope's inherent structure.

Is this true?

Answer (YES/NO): YES